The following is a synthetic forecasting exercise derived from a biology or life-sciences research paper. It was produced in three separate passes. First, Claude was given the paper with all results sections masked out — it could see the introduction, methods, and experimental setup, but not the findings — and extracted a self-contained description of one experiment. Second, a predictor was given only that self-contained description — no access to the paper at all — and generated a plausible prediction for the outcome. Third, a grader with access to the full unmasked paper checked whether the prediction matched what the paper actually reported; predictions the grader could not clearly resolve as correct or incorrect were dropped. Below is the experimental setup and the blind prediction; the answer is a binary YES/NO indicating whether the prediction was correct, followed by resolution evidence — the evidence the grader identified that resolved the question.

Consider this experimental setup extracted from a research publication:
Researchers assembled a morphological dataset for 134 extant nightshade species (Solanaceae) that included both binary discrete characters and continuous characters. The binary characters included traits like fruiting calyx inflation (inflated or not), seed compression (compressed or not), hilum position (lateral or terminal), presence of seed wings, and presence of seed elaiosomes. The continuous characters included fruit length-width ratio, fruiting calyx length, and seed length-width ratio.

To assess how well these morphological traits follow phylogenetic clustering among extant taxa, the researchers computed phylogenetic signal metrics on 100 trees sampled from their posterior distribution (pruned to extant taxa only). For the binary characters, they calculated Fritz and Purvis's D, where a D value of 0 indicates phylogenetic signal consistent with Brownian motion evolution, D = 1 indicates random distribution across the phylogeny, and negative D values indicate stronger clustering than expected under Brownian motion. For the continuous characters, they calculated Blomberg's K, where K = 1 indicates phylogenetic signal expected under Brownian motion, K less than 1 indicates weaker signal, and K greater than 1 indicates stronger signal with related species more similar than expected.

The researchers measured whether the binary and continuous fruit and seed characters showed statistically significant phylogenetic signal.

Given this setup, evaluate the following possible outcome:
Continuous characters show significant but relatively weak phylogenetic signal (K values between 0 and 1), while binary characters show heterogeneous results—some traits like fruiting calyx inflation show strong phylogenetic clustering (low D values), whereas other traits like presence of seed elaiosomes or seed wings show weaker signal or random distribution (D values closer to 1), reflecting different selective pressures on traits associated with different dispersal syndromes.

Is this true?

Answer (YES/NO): NO